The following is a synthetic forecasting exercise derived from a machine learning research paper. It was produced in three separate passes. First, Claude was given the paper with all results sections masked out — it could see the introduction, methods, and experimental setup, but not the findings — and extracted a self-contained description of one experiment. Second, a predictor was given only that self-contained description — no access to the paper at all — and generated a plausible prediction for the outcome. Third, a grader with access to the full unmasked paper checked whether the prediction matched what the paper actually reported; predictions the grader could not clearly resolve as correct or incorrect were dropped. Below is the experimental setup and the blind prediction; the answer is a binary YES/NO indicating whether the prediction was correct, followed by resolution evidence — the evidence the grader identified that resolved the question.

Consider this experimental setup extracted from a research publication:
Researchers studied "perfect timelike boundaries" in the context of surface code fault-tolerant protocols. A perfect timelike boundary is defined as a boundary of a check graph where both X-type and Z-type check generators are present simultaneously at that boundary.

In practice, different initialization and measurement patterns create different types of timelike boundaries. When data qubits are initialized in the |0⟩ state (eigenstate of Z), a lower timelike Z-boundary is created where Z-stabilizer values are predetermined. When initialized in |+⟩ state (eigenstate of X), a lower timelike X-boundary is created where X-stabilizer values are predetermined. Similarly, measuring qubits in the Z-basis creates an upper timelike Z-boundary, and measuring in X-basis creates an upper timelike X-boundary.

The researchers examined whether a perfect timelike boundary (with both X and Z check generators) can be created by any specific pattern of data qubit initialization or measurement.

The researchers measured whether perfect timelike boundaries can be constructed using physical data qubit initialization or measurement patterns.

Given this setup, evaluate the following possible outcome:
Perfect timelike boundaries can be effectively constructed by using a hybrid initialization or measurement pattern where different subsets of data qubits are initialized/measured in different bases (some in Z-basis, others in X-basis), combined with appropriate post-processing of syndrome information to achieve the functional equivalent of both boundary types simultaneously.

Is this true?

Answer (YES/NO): NO